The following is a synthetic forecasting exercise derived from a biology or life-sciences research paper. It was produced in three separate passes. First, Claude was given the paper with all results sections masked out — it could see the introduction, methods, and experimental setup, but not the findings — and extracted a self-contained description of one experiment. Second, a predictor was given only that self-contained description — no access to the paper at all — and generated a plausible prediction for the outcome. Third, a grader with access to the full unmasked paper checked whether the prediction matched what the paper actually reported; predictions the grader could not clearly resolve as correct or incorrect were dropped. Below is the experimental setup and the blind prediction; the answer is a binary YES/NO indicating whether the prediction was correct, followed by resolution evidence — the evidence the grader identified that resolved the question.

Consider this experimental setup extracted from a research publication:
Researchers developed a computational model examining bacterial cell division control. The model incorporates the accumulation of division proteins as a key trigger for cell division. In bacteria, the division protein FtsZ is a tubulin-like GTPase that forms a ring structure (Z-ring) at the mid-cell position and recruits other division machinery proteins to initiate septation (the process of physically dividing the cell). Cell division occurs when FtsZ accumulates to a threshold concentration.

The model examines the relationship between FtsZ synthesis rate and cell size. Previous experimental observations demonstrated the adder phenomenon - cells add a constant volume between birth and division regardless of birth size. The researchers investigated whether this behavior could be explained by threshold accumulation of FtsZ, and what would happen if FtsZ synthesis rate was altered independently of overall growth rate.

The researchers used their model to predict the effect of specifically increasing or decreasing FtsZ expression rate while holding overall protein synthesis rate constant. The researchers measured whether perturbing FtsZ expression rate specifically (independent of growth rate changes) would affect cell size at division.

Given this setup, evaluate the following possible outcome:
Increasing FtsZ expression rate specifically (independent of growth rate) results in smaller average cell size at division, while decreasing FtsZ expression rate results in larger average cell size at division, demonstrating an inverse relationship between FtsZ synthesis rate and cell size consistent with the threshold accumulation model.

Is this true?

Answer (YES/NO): YES